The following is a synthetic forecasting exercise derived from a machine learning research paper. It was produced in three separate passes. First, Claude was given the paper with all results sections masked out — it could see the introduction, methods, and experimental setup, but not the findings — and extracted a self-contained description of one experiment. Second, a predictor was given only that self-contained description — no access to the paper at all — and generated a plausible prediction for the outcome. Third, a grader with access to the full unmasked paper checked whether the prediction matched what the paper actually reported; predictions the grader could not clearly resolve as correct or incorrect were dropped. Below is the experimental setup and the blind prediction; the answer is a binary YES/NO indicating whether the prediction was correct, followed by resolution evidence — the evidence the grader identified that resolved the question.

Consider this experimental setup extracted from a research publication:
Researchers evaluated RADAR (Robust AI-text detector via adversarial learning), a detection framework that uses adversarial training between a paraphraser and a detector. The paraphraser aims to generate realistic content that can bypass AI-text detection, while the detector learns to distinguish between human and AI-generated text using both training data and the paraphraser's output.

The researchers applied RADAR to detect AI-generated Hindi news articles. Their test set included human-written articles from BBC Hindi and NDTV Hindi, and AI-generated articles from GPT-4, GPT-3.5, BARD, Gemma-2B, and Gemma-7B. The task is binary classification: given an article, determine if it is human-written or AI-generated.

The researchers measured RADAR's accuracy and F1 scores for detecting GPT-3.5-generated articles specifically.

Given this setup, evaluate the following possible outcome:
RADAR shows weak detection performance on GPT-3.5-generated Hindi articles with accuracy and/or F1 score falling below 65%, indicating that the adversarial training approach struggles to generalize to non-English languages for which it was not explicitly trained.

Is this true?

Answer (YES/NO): YES